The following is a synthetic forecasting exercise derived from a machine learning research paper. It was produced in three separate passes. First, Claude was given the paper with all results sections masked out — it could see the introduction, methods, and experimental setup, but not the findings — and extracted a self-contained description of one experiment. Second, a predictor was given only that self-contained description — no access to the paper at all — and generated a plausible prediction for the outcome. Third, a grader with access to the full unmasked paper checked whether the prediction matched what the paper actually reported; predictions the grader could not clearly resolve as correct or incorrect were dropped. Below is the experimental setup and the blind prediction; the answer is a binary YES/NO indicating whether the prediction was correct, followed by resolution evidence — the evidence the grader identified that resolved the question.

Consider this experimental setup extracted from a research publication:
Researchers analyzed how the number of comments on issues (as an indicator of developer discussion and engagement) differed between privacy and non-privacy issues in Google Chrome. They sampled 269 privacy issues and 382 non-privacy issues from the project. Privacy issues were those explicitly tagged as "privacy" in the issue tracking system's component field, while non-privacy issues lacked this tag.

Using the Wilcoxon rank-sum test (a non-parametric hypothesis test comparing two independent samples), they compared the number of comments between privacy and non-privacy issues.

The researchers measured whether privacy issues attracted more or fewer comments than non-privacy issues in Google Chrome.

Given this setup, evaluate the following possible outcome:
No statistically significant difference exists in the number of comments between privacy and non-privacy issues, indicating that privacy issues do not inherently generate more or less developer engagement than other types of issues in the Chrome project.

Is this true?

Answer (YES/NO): NO